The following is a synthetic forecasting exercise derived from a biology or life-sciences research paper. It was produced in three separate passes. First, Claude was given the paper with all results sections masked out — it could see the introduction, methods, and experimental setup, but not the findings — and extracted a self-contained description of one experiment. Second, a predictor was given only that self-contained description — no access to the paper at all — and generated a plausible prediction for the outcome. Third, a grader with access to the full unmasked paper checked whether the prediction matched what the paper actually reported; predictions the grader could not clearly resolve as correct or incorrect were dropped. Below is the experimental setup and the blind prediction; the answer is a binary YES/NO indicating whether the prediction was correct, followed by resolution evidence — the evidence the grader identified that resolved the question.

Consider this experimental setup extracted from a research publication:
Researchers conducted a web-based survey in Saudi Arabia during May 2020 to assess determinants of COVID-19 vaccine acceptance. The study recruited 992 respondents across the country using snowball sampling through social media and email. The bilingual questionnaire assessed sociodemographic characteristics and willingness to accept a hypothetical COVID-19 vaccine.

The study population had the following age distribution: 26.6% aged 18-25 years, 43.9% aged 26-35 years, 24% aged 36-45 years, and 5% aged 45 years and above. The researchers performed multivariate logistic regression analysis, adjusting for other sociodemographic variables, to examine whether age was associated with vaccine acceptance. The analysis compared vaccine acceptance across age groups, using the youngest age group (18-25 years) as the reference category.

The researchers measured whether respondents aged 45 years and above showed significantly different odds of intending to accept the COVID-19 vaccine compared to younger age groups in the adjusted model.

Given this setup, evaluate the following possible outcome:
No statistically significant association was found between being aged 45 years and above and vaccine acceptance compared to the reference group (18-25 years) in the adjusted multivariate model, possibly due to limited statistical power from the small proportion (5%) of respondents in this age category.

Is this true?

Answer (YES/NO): NO